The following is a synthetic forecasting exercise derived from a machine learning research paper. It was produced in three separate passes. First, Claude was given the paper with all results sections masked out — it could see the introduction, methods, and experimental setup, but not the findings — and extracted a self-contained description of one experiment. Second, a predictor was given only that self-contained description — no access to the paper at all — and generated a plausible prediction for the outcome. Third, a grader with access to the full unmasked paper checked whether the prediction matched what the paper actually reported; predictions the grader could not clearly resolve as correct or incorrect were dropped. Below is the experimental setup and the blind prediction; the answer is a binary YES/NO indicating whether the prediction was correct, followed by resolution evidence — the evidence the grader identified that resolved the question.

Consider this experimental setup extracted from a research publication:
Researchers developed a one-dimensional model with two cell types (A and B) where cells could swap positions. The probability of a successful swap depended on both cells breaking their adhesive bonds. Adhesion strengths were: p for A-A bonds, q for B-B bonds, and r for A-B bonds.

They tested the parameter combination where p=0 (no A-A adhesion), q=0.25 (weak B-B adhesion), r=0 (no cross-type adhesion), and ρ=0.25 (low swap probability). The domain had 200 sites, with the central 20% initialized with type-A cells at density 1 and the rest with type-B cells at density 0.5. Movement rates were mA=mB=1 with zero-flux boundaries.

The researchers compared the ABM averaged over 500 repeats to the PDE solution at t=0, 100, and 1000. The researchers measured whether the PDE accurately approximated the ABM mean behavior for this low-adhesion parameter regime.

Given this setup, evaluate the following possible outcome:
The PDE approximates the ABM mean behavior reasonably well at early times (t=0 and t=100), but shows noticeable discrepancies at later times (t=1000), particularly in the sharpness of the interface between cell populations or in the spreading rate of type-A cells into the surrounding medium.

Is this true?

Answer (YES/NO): NO